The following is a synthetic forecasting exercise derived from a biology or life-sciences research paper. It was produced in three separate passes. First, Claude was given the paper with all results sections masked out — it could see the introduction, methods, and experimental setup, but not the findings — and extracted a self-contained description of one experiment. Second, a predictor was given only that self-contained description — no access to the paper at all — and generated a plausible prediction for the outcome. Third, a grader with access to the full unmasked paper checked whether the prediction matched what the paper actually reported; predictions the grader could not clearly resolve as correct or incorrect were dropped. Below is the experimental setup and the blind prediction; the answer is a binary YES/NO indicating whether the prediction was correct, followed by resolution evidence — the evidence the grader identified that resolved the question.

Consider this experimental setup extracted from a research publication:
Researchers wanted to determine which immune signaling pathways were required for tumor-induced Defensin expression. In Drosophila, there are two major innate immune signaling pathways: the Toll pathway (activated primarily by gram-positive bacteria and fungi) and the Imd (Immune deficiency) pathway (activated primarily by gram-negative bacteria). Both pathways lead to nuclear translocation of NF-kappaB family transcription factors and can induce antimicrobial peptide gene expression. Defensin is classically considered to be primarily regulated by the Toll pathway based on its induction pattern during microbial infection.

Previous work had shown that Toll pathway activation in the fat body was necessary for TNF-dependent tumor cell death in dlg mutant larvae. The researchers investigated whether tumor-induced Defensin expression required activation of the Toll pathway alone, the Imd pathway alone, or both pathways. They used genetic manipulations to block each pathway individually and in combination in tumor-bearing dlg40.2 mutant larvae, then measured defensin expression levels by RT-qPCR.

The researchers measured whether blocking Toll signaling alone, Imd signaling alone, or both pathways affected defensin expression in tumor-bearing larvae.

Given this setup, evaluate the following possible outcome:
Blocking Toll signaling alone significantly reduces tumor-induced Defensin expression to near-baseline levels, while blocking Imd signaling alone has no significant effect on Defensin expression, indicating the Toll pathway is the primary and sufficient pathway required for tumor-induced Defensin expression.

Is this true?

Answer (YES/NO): NO